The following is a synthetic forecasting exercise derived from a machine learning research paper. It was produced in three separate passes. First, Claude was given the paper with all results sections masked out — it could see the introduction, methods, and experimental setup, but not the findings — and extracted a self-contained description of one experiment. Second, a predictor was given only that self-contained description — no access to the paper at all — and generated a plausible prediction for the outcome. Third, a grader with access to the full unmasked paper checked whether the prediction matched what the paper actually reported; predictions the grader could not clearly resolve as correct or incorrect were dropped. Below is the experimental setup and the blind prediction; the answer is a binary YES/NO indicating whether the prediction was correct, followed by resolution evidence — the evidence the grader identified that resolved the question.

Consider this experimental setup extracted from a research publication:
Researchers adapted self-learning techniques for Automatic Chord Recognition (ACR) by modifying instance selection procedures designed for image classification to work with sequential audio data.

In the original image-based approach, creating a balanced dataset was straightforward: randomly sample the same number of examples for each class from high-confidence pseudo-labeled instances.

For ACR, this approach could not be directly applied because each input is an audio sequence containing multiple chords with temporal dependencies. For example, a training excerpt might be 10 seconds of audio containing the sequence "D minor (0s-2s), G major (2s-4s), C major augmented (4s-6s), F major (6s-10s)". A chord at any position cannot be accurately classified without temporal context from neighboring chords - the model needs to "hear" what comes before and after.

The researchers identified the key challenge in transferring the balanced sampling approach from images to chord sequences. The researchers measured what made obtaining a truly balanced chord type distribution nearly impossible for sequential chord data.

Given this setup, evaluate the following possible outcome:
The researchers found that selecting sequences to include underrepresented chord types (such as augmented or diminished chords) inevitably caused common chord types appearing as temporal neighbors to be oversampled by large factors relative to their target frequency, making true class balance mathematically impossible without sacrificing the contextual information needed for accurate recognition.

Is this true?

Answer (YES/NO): YES